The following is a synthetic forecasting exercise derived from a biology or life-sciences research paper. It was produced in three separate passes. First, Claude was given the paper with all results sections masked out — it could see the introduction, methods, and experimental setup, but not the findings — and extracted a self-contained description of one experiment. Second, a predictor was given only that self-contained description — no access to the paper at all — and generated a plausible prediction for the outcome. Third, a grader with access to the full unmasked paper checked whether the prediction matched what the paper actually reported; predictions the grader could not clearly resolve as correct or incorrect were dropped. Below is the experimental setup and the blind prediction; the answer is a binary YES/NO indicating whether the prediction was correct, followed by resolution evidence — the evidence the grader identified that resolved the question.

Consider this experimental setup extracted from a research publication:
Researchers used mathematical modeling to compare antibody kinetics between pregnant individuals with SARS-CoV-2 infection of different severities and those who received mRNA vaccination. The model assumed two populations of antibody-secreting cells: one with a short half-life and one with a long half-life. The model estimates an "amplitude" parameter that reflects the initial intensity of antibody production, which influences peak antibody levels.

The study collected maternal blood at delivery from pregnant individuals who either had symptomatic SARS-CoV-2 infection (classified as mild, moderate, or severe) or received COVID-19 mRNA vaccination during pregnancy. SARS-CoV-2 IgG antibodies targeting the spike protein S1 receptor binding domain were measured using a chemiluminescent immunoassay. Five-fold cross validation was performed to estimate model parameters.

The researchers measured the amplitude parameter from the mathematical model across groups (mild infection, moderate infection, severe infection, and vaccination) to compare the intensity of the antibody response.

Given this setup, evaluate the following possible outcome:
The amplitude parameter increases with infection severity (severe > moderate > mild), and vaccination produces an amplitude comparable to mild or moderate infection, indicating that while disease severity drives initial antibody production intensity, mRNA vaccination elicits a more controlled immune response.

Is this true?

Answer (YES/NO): NO